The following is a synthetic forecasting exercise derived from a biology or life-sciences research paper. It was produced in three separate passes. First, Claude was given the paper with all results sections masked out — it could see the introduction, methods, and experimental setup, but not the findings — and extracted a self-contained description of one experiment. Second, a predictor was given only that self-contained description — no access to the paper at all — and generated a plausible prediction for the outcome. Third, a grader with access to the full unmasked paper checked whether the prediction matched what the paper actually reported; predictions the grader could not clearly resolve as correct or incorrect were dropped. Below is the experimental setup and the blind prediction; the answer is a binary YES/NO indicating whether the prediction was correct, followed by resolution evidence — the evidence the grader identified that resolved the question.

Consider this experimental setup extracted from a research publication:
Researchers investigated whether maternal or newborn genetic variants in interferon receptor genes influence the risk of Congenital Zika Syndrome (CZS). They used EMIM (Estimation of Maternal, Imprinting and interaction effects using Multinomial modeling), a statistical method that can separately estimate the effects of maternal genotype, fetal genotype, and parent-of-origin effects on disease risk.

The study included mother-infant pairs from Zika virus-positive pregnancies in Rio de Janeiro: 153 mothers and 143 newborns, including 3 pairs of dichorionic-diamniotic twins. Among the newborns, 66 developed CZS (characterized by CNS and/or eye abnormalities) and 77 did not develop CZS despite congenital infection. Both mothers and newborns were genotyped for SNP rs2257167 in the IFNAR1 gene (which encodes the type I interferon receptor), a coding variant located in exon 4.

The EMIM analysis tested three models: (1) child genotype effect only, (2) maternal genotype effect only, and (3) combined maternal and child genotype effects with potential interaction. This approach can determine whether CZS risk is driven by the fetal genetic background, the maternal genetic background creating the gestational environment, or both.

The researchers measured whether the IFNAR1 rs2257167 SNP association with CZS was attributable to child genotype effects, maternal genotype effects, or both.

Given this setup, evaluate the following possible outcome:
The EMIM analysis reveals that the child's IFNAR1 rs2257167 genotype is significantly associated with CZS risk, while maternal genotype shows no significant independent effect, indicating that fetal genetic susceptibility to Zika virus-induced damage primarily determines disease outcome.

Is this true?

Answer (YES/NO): YES